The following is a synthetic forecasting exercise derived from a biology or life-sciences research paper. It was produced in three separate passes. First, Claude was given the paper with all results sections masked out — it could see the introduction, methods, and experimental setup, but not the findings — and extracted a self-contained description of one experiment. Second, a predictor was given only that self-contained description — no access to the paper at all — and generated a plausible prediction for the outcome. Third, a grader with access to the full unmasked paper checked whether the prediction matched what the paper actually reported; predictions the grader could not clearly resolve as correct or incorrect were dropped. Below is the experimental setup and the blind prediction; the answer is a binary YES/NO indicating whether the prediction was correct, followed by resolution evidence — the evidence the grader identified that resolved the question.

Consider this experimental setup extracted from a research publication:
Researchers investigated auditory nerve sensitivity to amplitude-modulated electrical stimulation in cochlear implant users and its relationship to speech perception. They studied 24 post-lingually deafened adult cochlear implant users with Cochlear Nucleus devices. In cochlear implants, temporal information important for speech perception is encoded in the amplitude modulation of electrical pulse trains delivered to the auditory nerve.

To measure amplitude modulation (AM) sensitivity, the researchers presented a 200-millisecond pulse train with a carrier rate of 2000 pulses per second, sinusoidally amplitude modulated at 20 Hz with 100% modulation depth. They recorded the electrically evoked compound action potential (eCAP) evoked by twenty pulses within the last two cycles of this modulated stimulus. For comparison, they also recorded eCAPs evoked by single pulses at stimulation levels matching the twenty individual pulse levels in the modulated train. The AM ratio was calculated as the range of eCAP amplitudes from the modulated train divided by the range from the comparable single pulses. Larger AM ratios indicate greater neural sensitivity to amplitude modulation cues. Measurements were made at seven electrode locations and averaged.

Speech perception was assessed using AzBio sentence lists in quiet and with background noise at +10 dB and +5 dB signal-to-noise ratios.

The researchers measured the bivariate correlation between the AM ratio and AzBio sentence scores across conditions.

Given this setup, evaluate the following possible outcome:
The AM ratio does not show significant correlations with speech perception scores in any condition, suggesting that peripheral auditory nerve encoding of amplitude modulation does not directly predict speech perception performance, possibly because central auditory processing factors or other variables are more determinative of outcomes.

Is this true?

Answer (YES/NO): YES